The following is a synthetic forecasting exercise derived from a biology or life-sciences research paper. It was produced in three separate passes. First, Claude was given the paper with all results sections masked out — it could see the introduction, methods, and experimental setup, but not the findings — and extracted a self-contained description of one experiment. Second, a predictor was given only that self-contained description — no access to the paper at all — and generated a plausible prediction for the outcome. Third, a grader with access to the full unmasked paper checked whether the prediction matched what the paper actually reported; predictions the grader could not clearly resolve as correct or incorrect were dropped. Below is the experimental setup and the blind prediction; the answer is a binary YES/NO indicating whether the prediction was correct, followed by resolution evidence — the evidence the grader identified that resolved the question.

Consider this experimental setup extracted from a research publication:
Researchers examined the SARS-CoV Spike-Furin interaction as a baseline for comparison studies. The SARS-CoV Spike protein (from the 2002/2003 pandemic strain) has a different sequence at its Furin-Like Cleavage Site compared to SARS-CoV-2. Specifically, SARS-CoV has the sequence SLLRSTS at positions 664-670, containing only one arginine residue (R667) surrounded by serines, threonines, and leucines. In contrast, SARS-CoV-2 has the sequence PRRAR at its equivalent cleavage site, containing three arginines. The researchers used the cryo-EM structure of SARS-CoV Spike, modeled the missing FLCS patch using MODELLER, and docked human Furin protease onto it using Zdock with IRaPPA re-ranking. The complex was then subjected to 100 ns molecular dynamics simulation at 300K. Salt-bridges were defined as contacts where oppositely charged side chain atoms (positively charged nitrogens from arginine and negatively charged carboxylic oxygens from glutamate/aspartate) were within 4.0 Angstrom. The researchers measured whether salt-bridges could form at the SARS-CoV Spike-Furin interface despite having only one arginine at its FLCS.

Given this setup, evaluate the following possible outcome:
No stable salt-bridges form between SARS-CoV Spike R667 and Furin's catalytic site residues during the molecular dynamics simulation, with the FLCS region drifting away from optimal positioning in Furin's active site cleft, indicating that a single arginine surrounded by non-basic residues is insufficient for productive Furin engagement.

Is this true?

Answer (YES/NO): NO